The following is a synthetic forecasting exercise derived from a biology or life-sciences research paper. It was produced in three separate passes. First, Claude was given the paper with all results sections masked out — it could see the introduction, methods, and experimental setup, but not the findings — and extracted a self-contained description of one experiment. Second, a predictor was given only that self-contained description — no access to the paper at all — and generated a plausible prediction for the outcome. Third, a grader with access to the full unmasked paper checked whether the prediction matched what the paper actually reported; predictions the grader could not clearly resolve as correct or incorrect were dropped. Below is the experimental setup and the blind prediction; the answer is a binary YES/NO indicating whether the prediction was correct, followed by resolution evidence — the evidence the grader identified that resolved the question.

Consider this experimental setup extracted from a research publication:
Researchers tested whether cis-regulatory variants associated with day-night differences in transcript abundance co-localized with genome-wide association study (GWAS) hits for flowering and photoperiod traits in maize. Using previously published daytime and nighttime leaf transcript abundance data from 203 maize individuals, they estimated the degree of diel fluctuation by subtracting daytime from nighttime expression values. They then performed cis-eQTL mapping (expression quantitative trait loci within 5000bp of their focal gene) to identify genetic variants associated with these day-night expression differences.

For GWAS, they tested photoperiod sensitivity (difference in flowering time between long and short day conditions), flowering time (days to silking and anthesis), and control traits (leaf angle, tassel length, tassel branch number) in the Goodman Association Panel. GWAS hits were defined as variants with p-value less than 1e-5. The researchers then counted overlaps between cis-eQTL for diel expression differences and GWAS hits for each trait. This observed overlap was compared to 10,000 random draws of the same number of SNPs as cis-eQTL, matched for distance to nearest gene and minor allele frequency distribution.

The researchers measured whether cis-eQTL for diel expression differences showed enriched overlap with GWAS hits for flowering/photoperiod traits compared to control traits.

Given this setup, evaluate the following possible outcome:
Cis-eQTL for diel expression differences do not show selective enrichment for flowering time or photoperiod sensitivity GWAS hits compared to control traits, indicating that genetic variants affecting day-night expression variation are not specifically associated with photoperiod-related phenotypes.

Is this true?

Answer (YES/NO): NO